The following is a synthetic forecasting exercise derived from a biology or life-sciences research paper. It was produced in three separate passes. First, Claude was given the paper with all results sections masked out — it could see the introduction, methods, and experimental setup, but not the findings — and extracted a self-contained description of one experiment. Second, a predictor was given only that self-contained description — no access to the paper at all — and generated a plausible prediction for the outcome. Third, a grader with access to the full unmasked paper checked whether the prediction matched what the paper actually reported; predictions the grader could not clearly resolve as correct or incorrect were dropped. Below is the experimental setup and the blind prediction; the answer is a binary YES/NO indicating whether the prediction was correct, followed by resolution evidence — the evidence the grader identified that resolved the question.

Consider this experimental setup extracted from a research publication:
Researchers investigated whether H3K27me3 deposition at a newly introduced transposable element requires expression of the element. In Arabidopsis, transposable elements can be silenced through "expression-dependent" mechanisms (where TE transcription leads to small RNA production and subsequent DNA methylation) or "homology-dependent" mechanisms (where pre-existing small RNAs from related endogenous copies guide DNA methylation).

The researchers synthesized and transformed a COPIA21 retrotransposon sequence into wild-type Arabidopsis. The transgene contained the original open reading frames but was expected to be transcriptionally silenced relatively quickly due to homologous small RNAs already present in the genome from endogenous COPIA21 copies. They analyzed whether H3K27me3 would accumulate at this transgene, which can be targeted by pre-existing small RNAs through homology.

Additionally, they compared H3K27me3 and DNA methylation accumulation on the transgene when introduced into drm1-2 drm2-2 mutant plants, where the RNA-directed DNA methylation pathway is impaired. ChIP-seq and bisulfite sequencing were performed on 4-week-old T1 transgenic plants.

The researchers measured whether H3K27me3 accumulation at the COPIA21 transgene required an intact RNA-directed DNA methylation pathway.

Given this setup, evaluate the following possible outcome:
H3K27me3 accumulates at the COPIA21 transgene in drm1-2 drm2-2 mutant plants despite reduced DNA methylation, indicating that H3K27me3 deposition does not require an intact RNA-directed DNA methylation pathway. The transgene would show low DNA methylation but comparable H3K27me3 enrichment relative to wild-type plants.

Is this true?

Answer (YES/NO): NO